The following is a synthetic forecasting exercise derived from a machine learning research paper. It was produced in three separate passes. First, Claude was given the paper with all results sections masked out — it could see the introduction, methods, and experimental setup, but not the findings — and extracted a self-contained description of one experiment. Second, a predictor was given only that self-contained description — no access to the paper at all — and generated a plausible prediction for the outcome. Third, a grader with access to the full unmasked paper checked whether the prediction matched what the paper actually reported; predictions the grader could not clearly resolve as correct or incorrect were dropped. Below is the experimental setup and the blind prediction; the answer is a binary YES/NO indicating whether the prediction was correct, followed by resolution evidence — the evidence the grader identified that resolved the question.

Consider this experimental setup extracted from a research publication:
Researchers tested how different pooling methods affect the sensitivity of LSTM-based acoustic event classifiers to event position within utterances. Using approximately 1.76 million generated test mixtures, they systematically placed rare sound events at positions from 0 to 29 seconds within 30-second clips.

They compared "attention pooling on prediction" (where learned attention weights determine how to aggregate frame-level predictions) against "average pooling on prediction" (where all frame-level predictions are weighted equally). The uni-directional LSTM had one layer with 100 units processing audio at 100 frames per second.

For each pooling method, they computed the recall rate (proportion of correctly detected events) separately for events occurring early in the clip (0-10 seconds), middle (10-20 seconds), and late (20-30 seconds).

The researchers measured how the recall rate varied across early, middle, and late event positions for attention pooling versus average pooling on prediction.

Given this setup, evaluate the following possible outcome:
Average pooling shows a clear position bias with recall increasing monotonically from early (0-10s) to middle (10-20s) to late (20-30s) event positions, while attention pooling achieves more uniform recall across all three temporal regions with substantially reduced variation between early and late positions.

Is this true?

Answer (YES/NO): NO